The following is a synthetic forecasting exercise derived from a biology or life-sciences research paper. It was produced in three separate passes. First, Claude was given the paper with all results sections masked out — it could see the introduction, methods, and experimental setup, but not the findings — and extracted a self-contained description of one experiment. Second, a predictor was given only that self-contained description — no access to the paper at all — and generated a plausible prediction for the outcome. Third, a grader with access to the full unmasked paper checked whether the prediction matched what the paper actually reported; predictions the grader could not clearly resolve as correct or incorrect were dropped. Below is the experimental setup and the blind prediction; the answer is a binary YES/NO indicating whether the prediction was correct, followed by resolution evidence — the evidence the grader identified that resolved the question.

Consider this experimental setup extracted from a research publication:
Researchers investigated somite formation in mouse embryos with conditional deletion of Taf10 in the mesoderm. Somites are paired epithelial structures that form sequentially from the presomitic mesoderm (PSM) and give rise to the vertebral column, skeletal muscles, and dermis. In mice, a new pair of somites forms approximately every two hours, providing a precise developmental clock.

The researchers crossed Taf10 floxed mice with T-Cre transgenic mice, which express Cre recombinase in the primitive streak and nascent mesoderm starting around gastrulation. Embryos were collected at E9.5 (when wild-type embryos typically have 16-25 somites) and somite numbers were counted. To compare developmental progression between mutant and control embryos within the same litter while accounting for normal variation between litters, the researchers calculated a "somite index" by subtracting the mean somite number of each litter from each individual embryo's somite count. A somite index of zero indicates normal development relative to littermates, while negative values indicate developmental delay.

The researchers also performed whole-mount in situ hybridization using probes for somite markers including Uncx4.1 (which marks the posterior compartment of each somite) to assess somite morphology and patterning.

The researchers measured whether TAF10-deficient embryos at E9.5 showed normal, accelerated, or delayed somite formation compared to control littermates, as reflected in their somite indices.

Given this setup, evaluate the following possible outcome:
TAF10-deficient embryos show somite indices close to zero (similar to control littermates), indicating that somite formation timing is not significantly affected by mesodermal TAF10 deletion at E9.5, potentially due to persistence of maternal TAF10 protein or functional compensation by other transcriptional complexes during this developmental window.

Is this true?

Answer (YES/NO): YES